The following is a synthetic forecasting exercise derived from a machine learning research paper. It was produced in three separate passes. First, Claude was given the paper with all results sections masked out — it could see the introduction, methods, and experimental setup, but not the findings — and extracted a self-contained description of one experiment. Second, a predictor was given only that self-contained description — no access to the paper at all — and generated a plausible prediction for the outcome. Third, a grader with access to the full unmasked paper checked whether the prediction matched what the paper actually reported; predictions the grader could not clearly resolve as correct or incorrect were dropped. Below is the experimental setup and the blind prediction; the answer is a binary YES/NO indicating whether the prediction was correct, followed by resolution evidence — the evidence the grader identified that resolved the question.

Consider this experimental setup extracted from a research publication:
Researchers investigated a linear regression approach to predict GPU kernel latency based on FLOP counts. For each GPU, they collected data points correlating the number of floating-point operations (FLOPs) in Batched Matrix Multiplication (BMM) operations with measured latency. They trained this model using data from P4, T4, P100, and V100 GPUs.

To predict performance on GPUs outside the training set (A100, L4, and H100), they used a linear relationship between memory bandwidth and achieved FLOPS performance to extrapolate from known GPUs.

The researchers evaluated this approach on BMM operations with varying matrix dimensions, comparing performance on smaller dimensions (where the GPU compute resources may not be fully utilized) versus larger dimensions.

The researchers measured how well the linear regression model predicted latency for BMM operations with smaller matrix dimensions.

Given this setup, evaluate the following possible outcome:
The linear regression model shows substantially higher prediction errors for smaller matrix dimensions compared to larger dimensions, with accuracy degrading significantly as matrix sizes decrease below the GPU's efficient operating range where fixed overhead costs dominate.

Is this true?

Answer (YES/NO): NO